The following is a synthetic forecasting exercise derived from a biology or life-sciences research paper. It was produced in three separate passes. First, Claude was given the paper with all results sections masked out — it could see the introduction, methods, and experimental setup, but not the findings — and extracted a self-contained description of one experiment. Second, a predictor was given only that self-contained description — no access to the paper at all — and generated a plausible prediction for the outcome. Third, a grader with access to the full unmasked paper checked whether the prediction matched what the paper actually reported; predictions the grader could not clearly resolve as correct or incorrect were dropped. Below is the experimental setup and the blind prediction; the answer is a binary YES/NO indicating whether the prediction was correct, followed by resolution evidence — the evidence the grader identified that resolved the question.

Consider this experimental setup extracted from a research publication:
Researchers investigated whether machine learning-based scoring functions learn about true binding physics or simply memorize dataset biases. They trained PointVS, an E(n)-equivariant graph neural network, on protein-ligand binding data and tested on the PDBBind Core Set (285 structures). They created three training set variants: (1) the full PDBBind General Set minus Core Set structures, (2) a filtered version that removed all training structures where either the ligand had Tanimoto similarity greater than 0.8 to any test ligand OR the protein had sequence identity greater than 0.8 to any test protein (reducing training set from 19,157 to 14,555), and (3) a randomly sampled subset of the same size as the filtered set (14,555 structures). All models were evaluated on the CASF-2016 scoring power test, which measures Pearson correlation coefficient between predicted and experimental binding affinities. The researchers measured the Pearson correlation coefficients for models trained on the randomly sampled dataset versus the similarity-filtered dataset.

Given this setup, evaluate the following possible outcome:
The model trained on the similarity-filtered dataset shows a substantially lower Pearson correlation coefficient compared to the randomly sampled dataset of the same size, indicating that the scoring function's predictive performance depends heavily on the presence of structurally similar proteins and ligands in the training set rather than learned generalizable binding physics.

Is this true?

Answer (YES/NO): YES